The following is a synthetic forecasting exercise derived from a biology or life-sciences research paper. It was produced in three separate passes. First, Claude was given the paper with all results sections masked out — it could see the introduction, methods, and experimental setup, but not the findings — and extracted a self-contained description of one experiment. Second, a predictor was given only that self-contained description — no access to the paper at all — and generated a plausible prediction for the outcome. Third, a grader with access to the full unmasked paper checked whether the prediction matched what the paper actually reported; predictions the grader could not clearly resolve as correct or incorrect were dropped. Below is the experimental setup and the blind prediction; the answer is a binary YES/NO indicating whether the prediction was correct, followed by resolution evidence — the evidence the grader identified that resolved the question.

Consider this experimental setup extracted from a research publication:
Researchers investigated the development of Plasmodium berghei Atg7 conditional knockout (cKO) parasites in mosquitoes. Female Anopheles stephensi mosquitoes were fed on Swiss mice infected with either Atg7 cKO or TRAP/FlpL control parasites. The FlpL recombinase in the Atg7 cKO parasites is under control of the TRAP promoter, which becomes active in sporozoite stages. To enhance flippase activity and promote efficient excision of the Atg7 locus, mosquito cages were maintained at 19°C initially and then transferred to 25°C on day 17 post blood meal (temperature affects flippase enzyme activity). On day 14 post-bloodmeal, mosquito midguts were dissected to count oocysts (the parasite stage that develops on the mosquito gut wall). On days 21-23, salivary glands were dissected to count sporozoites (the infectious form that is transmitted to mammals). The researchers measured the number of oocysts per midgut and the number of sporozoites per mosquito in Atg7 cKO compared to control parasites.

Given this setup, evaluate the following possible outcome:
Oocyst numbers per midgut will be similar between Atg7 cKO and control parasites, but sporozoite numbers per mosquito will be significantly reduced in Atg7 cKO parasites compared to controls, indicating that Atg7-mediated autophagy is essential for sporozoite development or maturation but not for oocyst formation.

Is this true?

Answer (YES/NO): NO